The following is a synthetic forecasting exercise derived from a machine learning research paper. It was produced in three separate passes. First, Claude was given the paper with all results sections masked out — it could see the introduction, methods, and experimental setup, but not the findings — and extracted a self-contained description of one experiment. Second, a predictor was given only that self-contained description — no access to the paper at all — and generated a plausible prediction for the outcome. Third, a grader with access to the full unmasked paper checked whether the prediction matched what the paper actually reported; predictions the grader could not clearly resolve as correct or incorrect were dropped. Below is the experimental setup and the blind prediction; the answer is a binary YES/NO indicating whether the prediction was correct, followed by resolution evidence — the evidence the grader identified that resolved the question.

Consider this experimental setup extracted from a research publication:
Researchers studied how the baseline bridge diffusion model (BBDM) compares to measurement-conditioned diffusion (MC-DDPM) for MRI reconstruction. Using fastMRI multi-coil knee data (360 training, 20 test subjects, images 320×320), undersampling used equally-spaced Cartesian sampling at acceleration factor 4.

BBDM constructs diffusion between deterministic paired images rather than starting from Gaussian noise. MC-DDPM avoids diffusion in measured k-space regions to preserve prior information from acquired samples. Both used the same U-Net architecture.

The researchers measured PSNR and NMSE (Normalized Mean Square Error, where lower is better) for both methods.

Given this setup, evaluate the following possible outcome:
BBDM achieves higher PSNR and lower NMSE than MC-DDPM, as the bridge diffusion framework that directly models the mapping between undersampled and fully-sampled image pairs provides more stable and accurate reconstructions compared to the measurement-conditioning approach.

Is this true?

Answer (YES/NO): NO